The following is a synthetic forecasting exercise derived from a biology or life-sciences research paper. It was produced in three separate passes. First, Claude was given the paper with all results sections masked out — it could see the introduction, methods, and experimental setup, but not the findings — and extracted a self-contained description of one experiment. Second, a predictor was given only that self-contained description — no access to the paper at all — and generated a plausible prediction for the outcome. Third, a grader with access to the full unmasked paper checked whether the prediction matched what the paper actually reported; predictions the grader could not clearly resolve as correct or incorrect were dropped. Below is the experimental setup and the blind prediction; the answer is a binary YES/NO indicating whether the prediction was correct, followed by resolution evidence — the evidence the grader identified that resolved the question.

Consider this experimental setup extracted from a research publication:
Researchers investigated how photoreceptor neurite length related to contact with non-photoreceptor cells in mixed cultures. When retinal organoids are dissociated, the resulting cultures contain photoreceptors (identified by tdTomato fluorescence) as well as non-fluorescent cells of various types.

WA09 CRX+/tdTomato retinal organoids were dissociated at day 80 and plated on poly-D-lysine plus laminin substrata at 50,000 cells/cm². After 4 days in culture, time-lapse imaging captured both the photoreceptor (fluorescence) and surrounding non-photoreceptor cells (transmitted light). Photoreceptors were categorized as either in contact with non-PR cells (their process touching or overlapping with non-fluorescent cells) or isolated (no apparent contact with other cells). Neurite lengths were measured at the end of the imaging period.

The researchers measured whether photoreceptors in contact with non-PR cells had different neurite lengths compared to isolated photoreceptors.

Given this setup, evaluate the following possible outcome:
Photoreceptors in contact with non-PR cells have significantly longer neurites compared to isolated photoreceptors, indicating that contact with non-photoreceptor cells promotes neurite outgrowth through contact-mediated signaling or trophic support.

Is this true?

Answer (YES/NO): NO